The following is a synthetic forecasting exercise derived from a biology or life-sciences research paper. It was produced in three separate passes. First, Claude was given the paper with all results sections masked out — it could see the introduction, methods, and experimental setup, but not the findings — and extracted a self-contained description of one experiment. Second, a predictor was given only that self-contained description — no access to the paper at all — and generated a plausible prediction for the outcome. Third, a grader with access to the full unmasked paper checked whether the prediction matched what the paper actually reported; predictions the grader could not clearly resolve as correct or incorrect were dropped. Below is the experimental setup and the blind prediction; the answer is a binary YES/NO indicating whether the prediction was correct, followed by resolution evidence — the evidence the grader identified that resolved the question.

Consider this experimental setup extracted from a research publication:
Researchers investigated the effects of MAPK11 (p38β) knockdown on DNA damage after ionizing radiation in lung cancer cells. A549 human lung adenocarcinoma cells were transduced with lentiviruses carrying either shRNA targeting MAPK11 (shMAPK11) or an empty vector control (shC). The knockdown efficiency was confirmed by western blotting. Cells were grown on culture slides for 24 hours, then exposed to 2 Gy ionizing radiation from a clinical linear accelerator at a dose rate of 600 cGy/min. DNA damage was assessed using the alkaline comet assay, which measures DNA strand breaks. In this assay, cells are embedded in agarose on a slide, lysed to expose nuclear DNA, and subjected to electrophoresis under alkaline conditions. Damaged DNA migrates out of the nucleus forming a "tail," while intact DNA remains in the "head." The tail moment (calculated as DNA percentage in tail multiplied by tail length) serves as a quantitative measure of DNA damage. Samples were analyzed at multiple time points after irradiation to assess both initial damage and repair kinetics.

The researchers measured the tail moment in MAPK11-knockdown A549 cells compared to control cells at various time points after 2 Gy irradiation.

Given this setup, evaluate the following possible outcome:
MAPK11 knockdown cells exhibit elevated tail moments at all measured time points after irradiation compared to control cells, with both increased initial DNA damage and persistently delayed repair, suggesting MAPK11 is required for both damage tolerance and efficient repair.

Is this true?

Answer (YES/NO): NO